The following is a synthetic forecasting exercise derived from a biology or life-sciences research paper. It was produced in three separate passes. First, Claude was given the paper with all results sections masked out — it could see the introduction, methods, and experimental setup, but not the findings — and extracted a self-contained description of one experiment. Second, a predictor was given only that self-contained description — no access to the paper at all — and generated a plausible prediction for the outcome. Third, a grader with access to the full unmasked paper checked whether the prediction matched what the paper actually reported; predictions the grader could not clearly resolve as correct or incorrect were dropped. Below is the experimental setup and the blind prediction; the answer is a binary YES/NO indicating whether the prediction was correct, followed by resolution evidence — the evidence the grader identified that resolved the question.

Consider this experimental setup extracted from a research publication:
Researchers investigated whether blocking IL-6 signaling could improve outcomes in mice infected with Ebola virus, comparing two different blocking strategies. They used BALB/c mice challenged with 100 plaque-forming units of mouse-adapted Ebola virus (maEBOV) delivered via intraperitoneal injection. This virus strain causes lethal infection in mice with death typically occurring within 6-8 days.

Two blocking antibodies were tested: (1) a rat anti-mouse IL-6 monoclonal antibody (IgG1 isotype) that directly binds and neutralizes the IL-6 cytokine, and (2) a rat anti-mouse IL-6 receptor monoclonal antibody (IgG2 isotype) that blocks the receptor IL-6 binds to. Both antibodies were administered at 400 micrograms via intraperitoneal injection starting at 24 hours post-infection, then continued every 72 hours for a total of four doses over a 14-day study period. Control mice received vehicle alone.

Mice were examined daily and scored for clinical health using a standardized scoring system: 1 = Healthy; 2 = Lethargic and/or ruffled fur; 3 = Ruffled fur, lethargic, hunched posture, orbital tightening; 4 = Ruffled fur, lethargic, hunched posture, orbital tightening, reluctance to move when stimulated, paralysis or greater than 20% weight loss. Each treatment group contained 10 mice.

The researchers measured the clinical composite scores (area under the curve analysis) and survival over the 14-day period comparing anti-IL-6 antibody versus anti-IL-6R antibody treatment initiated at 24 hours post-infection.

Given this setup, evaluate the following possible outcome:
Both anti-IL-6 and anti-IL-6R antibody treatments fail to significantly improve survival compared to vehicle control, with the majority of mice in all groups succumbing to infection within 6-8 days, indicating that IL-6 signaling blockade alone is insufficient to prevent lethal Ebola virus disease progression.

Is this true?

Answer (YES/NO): NO